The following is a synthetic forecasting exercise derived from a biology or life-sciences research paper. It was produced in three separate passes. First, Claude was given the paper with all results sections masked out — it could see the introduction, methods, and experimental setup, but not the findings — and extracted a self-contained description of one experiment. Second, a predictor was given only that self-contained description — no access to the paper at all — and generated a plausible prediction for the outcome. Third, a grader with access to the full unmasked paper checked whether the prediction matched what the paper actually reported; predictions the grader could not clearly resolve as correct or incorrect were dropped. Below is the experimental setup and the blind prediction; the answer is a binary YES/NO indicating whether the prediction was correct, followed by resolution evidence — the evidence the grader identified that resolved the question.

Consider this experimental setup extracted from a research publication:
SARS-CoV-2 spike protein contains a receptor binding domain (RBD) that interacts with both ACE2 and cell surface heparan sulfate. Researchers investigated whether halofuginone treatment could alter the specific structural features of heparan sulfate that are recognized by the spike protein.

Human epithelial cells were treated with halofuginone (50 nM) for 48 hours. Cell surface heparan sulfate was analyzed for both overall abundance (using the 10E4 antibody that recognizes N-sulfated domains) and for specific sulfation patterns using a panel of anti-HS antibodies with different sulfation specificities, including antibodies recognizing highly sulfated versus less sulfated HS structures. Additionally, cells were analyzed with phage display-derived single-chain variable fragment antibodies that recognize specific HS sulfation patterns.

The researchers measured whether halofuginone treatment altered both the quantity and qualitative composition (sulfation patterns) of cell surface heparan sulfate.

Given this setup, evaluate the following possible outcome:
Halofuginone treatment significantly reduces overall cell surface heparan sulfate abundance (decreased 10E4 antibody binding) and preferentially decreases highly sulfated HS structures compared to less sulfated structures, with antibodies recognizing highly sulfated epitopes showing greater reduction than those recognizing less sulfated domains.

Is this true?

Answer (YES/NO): NO